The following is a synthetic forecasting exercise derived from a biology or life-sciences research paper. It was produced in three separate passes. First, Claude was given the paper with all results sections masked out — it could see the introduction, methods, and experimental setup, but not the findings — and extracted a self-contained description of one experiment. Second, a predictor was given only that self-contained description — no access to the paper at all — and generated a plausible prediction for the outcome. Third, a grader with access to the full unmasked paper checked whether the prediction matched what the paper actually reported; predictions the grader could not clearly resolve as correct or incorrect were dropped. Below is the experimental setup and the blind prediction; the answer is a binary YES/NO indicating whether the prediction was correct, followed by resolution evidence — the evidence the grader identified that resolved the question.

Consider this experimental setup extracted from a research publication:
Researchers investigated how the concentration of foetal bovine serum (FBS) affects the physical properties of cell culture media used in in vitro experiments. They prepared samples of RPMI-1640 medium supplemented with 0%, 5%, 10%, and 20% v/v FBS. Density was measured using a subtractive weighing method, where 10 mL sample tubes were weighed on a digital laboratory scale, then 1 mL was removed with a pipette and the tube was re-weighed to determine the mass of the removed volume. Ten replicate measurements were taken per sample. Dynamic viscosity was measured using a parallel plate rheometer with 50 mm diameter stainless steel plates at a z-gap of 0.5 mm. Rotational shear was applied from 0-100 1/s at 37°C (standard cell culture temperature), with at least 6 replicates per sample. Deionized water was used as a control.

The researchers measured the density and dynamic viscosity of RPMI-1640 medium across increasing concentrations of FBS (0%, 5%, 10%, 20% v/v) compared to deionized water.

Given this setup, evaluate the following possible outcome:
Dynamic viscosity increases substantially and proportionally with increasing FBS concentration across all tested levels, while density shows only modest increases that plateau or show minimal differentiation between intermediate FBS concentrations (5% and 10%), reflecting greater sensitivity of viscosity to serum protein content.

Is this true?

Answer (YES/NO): NO